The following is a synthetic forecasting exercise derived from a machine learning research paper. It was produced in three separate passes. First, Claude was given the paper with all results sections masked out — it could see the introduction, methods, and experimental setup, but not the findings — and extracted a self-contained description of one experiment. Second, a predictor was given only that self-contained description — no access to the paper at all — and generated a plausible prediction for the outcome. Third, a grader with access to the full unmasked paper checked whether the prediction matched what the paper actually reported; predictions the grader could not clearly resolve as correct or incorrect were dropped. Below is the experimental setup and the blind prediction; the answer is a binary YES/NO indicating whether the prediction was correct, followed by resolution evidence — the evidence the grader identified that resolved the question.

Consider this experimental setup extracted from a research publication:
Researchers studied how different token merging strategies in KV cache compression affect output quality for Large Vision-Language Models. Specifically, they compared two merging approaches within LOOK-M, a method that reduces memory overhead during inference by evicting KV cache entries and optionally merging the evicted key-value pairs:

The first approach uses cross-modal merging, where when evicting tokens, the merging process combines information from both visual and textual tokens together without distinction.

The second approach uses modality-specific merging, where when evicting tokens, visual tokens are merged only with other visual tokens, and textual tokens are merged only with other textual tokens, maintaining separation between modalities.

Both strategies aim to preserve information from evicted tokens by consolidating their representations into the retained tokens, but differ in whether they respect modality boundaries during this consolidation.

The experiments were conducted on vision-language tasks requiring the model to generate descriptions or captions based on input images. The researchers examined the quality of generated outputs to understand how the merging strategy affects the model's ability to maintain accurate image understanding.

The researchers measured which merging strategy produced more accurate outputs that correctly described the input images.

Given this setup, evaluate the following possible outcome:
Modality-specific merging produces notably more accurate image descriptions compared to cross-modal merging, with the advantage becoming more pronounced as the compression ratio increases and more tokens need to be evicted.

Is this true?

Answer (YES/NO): NO